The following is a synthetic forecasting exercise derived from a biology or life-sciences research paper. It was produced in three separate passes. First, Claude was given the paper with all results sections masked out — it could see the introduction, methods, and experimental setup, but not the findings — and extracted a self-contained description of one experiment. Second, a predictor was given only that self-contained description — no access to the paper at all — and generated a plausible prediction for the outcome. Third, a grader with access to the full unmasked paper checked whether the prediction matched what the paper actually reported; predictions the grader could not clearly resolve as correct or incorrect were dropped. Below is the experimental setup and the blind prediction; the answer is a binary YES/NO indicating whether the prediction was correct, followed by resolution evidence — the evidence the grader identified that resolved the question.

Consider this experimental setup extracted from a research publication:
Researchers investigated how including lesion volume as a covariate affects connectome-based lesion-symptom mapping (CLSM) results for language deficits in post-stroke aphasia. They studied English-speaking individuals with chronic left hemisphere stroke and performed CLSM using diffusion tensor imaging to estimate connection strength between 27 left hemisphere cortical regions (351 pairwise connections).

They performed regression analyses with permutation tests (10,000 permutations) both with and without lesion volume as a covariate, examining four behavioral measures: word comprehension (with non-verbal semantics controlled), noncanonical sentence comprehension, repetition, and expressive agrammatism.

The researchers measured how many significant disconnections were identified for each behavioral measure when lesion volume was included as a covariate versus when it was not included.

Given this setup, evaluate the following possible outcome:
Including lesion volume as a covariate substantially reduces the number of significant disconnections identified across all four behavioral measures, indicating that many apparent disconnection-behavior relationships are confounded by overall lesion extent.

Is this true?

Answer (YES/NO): YES